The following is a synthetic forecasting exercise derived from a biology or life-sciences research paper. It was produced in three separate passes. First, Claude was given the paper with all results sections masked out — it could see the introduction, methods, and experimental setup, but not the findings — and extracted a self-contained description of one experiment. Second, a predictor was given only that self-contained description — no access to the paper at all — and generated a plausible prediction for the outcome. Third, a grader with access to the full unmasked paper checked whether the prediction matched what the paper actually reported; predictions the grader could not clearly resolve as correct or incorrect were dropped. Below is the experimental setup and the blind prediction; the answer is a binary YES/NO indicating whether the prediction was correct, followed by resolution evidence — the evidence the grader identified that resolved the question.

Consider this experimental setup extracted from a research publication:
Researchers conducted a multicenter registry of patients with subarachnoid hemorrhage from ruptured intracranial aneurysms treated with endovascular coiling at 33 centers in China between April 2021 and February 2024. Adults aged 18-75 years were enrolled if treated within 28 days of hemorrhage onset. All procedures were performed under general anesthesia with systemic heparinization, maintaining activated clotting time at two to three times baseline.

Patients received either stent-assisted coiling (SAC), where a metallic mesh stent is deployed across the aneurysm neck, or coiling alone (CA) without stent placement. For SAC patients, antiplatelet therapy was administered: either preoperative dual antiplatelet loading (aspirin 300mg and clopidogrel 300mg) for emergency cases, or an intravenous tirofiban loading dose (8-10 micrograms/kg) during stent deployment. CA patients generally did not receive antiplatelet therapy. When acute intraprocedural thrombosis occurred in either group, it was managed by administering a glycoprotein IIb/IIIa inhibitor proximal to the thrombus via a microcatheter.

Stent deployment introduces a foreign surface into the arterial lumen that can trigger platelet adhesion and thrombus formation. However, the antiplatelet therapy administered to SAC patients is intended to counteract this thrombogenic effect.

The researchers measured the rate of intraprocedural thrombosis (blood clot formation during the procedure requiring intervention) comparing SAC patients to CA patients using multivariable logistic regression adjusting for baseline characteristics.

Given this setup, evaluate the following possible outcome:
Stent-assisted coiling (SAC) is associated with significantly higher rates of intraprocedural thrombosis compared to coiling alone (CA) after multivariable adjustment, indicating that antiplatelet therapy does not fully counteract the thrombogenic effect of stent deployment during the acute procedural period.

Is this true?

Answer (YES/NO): YES